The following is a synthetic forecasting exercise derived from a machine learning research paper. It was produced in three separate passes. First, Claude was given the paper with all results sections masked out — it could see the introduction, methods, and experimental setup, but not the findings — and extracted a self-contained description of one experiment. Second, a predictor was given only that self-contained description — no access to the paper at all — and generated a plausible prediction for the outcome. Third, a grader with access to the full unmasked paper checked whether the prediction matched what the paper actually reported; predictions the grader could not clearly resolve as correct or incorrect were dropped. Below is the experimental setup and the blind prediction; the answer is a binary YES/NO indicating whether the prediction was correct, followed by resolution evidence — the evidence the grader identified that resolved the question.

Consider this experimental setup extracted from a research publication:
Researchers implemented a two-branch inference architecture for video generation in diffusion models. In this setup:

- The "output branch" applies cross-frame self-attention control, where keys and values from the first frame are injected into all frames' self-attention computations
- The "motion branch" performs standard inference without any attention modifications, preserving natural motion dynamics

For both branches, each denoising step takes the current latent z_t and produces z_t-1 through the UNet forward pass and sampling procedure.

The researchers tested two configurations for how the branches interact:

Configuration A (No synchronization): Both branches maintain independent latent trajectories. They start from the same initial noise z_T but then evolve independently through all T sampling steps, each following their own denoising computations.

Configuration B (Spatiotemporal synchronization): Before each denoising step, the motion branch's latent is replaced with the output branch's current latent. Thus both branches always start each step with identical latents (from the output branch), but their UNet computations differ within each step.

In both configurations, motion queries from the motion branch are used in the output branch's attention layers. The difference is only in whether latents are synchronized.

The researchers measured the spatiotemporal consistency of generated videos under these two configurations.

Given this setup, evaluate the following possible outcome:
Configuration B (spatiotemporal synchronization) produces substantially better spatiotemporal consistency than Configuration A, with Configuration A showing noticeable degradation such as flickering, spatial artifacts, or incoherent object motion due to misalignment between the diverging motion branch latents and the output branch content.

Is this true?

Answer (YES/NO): YES